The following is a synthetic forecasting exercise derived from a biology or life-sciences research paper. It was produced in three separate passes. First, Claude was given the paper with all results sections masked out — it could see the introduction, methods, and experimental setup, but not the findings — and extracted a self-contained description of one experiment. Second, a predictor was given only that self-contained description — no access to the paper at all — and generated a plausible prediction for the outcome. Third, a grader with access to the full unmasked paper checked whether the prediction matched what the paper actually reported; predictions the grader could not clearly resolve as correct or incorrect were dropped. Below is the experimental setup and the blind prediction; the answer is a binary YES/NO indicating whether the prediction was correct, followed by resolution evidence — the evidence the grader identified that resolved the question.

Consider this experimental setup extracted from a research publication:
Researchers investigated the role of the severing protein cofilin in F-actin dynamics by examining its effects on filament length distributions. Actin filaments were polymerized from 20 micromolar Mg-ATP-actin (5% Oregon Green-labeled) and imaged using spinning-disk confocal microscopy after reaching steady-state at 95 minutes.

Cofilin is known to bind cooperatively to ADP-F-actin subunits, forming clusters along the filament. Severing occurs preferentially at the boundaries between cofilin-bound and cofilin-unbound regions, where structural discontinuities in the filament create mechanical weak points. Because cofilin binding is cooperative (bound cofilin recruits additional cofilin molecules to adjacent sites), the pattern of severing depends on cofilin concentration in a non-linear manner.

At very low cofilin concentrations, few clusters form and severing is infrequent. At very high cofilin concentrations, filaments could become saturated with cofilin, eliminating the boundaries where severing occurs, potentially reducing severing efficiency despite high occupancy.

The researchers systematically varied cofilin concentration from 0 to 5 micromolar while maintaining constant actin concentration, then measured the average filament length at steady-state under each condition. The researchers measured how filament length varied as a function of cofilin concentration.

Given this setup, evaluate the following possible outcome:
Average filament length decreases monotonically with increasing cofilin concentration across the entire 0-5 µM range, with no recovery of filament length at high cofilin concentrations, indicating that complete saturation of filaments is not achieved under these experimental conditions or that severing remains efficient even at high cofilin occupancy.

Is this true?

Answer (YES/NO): NO